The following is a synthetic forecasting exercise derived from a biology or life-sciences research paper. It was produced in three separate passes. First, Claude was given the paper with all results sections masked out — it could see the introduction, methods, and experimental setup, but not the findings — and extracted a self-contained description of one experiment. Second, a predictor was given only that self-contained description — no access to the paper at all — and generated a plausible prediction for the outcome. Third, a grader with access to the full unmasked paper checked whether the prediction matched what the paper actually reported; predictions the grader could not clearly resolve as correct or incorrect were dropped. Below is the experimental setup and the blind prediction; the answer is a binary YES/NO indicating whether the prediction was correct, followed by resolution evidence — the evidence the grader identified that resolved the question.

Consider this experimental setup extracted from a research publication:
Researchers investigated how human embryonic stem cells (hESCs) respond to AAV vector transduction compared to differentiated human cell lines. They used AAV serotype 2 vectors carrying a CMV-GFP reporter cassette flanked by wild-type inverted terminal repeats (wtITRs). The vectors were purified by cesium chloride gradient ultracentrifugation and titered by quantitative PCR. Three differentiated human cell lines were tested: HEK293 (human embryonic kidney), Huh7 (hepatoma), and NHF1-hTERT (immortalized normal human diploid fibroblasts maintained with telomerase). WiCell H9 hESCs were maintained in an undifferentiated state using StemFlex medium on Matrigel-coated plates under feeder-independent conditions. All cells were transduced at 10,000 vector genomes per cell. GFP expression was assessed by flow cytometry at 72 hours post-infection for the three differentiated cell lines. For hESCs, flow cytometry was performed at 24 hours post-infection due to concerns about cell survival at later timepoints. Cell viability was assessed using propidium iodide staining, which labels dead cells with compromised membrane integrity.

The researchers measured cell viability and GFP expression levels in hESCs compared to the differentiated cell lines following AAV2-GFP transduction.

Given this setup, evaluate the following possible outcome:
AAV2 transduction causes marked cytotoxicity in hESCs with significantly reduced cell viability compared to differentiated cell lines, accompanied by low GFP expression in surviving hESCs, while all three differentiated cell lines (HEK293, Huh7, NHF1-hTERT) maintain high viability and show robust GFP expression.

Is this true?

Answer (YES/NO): YES